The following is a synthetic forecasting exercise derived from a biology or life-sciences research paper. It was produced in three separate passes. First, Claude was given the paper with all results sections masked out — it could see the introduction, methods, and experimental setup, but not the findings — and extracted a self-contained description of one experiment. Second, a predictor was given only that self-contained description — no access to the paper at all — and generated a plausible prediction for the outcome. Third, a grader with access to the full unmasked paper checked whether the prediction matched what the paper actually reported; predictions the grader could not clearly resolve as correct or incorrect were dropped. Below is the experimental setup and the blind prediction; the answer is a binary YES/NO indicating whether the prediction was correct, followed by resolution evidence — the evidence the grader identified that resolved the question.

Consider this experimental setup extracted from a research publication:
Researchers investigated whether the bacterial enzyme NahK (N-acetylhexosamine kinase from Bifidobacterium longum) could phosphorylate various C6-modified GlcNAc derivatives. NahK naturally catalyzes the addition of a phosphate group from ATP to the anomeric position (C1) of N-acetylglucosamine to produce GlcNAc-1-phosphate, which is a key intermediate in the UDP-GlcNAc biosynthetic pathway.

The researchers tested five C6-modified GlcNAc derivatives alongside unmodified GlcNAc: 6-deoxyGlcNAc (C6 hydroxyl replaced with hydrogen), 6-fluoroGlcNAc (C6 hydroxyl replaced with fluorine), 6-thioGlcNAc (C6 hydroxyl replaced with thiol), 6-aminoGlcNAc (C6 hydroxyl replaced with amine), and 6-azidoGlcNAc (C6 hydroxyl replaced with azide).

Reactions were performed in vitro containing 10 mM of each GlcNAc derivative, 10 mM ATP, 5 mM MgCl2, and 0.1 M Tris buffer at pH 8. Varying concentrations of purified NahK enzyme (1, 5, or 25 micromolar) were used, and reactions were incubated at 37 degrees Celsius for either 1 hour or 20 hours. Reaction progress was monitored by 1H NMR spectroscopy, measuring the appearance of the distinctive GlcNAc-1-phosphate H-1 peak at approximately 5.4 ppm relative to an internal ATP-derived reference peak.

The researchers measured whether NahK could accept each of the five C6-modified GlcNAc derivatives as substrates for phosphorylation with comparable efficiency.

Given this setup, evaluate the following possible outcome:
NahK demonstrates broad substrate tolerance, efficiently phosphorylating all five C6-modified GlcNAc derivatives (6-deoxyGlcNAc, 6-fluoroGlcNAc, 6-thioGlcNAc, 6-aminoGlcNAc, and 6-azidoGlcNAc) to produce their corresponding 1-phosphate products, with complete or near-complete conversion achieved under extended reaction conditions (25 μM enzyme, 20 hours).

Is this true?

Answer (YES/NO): NO